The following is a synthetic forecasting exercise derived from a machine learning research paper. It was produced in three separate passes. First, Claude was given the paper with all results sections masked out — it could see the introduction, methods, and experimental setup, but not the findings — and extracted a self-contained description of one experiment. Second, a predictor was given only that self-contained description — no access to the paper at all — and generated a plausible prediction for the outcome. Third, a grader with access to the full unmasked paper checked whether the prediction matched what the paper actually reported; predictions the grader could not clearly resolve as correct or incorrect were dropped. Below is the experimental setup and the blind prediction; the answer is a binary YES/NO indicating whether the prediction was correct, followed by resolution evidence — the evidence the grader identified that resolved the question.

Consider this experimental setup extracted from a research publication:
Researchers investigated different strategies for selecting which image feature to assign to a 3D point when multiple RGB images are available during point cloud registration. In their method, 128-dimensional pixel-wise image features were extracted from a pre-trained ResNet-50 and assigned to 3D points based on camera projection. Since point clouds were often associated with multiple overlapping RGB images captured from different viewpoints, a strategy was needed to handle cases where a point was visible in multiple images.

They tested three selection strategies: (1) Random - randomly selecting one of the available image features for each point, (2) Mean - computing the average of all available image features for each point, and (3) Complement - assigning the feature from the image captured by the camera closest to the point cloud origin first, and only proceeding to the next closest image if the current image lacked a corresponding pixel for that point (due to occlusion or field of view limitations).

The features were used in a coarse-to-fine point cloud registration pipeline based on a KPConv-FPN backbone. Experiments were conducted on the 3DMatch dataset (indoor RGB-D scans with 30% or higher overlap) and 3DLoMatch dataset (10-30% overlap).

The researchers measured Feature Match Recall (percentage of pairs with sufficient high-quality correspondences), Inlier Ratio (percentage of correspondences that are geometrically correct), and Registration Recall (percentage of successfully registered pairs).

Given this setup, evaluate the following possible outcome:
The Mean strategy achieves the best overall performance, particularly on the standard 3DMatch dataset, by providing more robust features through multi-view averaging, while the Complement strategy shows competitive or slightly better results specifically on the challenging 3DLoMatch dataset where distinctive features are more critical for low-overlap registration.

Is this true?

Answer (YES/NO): NO